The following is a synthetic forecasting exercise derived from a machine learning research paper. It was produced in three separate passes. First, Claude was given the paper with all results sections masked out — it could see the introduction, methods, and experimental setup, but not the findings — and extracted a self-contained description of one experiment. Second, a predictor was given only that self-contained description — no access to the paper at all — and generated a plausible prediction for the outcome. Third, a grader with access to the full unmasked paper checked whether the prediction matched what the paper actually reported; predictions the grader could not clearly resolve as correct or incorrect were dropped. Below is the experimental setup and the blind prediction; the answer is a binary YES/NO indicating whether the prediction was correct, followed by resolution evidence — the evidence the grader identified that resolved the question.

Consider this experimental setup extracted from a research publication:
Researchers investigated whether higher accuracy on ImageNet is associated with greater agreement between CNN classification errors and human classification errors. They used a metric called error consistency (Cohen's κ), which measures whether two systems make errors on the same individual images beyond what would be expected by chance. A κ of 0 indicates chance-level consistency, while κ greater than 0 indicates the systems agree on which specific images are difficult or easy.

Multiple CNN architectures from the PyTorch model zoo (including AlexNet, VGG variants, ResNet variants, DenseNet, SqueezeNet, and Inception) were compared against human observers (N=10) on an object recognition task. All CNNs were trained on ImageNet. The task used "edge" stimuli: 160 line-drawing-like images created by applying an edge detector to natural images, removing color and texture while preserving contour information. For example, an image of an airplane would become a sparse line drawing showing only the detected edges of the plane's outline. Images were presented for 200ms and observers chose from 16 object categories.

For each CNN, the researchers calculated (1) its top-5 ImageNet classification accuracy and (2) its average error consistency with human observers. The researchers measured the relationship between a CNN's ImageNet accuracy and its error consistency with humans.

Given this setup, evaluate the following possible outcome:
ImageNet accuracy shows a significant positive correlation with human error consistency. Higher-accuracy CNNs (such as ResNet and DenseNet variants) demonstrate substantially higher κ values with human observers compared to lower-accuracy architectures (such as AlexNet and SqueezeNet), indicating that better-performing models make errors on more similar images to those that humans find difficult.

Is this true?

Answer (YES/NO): NO